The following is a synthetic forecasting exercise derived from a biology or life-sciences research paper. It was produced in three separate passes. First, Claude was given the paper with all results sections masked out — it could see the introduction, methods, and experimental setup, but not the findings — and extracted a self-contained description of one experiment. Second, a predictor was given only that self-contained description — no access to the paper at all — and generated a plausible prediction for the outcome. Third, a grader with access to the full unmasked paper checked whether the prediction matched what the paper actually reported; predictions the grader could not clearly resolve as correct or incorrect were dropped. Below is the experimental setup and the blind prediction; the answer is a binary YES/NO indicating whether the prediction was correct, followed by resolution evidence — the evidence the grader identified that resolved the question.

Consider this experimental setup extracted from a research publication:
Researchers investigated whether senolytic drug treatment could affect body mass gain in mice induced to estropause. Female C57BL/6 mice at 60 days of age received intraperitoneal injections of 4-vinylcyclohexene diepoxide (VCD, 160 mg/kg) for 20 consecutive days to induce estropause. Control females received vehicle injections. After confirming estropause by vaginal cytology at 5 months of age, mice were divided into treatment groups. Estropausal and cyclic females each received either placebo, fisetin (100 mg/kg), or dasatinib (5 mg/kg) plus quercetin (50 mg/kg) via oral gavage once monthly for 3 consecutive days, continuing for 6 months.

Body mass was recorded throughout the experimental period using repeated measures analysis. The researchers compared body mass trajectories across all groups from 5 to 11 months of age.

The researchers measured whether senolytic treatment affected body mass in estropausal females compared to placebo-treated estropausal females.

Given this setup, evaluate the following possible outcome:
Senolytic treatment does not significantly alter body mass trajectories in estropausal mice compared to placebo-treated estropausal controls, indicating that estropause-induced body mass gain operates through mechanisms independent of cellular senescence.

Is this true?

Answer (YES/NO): YES